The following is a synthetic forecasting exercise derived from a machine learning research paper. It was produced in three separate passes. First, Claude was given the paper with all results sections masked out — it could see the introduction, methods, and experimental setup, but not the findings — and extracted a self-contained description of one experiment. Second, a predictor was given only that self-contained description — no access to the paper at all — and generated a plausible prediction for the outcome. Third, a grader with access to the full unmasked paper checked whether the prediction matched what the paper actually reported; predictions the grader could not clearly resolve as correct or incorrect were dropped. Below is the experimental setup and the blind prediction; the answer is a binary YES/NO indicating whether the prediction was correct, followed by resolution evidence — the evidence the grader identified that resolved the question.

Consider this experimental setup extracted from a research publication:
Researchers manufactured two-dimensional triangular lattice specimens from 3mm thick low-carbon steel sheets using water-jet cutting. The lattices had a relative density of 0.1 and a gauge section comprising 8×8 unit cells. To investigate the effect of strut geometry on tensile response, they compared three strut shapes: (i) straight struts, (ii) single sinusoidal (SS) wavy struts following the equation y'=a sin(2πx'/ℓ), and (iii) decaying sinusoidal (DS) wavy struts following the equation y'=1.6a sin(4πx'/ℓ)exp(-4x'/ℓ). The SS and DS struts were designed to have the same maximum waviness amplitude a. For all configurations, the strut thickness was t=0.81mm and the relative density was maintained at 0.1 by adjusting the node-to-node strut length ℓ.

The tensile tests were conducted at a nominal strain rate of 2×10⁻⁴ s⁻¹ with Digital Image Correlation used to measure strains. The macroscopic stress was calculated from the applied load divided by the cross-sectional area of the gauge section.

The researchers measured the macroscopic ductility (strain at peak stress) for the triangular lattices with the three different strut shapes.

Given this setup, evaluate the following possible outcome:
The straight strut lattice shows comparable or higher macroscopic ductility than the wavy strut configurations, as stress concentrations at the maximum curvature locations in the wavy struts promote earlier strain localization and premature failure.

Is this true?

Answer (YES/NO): NO